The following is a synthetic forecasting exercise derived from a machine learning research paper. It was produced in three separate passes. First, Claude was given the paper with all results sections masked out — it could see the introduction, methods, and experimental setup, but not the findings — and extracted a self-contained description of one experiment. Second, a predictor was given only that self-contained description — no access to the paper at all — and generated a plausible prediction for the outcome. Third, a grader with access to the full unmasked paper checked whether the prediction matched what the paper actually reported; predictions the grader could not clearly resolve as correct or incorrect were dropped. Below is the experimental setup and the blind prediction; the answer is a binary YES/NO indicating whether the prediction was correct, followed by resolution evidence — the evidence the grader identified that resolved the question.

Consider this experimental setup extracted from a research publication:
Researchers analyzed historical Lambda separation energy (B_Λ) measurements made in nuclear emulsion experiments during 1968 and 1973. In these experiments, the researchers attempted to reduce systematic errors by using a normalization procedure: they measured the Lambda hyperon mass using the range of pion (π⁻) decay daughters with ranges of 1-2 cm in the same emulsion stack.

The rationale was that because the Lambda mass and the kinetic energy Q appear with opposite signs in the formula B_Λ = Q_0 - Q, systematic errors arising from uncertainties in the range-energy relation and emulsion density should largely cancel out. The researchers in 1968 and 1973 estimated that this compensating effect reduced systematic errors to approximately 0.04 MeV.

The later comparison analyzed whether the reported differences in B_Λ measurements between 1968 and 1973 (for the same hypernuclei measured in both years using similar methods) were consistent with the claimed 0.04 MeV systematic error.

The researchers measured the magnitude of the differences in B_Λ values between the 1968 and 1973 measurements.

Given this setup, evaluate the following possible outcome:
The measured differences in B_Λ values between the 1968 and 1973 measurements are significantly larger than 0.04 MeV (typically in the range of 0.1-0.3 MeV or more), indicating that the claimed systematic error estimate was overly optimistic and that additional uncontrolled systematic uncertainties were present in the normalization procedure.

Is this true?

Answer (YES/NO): YES